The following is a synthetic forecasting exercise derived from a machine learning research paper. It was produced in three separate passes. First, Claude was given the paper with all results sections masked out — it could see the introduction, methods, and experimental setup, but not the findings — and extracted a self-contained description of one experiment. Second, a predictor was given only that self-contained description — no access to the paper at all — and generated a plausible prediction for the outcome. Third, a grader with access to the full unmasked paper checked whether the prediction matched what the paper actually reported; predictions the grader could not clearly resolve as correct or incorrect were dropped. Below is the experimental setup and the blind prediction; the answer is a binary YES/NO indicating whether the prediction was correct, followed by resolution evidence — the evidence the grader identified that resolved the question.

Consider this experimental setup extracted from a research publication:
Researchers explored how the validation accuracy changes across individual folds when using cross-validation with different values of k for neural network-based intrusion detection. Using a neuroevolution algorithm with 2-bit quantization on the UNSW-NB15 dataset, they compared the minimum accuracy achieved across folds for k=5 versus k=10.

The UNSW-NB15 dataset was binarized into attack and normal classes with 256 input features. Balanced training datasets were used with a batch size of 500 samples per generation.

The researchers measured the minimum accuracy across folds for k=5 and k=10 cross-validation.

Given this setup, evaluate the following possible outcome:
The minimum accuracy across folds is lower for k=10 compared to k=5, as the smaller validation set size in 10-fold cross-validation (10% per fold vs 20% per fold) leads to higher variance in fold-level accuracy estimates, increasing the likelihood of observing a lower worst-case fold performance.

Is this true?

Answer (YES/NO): NO